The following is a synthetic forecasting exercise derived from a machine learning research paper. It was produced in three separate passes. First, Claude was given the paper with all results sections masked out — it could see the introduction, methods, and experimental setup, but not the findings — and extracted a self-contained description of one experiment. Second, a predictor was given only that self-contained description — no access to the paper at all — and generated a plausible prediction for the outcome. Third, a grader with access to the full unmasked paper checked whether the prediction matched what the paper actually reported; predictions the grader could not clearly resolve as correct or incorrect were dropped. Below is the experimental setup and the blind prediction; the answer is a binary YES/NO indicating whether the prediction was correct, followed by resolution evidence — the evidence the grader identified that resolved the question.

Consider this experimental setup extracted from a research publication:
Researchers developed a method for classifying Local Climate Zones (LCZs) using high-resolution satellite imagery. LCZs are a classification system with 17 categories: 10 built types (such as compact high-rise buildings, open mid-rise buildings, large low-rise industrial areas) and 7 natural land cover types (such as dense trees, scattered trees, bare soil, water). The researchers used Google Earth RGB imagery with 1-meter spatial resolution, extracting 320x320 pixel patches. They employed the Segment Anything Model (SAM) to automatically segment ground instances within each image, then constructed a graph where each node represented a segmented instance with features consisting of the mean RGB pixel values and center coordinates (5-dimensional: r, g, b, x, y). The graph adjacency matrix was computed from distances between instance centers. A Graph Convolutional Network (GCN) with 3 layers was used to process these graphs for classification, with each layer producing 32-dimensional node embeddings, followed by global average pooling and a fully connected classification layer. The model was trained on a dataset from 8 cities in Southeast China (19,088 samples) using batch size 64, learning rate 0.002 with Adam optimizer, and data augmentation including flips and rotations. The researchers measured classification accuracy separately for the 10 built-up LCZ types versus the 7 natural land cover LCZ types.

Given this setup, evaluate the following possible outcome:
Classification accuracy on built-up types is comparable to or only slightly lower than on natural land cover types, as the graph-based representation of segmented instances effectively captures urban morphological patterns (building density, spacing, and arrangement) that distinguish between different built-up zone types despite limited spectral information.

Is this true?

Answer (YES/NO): NO